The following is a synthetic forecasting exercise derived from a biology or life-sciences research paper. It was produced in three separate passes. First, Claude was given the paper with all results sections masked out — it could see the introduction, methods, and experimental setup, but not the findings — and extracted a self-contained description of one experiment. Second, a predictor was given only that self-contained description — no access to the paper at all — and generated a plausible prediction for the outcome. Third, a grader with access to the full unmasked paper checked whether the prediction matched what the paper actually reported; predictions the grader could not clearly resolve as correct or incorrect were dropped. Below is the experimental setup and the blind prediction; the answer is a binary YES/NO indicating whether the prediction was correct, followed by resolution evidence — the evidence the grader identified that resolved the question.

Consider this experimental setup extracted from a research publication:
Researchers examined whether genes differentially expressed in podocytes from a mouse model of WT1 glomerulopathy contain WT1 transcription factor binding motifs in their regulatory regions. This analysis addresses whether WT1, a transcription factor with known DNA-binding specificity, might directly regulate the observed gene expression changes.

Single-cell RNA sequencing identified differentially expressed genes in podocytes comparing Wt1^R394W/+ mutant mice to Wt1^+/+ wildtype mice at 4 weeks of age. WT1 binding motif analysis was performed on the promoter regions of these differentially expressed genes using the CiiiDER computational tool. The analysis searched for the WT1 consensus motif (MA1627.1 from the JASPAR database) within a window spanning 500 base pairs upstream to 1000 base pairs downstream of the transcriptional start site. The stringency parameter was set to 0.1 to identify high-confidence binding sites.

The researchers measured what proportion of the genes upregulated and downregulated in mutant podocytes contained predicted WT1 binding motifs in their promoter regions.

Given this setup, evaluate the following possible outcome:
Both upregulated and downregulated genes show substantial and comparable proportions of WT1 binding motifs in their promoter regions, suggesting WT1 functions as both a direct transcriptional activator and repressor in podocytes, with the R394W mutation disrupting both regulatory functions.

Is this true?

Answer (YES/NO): YES